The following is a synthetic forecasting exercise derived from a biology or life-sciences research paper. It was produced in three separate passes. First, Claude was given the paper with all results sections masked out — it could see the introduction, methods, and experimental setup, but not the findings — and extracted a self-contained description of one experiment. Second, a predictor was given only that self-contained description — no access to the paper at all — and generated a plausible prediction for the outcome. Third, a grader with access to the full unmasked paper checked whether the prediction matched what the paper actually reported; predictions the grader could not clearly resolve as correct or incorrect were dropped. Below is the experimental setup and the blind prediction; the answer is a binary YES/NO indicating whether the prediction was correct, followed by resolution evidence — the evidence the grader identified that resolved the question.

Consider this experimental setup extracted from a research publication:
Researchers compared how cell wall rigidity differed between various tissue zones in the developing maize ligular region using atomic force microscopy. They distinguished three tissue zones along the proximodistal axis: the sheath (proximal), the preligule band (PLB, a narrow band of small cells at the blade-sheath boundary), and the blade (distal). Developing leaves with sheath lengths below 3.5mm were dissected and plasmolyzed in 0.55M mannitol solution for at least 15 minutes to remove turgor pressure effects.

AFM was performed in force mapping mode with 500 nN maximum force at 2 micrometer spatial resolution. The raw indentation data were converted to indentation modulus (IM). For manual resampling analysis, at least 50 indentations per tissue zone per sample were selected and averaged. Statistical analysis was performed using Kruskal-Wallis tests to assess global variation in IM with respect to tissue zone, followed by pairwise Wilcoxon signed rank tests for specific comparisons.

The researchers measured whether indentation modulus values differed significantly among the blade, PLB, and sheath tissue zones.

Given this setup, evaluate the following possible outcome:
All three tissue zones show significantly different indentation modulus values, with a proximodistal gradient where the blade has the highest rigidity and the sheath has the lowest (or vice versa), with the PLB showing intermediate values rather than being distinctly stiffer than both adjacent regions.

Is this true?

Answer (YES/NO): NO